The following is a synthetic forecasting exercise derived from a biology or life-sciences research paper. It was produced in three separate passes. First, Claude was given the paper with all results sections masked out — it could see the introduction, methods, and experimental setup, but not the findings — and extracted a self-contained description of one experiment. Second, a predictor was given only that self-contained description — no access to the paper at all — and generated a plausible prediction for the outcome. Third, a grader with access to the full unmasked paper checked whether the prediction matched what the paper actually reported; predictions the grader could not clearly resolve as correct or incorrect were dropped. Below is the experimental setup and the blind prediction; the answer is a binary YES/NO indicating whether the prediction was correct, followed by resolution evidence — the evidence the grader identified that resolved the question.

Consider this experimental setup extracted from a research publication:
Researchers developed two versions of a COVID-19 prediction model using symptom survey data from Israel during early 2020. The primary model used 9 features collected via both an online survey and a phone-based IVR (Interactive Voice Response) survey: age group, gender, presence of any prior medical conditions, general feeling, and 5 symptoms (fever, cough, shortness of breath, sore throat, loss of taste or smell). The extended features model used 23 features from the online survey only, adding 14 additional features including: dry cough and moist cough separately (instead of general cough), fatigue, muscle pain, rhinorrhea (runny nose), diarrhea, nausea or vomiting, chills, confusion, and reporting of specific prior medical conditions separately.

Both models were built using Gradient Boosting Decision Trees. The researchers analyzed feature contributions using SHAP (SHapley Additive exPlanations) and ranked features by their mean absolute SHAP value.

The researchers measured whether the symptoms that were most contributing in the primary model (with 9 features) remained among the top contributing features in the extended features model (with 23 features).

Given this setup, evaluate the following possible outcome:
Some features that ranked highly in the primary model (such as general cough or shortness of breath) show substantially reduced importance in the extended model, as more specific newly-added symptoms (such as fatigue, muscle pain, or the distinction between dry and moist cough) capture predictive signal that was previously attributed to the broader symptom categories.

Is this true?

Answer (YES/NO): NO